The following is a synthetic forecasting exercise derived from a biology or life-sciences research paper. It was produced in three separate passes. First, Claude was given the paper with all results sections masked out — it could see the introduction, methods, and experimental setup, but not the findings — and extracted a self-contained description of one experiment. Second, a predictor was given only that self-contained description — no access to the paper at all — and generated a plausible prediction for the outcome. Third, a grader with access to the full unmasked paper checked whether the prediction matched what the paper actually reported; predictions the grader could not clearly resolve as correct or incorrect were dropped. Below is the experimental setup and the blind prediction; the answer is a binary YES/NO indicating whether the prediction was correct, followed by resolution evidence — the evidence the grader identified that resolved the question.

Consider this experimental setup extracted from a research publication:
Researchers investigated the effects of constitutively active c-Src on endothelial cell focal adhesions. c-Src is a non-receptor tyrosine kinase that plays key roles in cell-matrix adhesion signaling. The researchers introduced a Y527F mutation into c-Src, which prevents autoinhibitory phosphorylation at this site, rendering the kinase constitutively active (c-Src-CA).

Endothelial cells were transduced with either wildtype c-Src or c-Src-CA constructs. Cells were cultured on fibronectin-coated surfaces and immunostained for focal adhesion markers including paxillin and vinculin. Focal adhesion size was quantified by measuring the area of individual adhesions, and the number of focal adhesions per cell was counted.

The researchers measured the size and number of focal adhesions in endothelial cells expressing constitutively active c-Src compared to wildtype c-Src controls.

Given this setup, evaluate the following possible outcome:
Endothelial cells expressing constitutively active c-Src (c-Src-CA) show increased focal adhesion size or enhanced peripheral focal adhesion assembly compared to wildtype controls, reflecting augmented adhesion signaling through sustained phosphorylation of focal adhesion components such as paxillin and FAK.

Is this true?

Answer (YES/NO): YES